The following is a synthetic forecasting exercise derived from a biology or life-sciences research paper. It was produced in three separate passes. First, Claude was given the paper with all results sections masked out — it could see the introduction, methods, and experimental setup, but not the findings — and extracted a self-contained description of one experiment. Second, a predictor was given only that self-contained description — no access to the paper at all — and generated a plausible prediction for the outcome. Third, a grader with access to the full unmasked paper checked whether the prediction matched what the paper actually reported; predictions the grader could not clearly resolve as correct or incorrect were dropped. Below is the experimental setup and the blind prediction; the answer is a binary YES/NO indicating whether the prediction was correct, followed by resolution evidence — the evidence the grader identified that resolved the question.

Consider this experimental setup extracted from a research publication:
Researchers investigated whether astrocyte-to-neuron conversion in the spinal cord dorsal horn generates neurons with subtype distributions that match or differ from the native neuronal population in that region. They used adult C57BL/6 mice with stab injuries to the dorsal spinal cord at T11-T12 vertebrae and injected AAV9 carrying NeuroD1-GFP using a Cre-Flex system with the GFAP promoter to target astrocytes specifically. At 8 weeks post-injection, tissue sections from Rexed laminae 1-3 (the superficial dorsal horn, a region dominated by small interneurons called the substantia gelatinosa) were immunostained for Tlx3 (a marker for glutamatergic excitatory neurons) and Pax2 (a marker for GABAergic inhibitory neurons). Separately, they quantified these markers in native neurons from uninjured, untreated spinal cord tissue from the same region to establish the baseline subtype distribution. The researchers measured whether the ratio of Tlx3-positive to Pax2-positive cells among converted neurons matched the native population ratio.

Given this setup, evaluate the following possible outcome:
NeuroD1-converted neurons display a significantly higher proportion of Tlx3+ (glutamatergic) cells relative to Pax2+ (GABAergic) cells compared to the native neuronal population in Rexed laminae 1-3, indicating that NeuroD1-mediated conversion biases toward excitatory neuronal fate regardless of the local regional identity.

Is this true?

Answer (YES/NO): NO